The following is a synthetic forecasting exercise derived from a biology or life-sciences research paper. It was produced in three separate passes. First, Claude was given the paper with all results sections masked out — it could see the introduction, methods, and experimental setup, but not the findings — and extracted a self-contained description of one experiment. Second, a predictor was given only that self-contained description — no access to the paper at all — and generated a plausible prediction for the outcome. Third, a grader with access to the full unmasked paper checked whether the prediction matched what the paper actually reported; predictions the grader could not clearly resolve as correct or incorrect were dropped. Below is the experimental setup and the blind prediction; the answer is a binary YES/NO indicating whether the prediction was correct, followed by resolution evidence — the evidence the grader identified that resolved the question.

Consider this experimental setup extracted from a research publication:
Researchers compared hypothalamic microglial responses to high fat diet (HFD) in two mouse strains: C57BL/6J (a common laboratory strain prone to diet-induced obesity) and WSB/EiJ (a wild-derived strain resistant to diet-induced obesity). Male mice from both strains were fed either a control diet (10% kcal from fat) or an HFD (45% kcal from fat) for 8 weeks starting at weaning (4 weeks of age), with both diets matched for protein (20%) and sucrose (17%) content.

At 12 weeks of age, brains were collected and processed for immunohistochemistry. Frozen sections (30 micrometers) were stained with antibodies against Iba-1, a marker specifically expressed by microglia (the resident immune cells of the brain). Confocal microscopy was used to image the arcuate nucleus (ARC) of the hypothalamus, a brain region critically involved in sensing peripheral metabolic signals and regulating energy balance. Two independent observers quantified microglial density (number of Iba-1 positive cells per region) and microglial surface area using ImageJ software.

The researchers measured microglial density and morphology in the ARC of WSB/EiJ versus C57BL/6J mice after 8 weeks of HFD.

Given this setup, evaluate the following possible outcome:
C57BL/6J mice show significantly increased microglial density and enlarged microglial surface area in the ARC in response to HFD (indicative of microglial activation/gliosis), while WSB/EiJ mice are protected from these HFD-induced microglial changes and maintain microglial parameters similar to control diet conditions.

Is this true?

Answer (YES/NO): NO